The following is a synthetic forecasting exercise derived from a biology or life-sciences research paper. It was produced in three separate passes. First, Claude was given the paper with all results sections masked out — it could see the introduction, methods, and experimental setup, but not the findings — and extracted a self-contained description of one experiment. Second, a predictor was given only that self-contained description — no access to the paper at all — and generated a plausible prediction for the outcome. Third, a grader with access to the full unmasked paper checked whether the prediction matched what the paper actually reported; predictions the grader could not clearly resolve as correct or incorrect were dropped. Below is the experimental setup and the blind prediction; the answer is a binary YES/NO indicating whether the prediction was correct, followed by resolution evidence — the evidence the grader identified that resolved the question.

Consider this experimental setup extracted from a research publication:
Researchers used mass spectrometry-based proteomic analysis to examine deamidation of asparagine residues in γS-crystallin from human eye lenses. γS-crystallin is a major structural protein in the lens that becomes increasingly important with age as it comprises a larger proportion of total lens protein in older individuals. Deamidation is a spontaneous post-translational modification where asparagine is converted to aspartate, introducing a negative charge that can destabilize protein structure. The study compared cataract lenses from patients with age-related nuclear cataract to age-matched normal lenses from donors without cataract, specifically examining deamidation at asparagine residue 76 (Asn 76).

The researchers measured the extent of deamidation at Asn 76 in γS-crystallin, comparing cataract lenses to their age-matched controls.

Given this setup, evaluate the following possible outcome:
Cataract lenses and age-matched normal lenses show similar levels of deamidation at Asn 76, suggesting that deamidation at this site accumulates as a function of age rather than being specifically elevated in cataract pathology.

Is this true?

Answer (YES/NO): NO